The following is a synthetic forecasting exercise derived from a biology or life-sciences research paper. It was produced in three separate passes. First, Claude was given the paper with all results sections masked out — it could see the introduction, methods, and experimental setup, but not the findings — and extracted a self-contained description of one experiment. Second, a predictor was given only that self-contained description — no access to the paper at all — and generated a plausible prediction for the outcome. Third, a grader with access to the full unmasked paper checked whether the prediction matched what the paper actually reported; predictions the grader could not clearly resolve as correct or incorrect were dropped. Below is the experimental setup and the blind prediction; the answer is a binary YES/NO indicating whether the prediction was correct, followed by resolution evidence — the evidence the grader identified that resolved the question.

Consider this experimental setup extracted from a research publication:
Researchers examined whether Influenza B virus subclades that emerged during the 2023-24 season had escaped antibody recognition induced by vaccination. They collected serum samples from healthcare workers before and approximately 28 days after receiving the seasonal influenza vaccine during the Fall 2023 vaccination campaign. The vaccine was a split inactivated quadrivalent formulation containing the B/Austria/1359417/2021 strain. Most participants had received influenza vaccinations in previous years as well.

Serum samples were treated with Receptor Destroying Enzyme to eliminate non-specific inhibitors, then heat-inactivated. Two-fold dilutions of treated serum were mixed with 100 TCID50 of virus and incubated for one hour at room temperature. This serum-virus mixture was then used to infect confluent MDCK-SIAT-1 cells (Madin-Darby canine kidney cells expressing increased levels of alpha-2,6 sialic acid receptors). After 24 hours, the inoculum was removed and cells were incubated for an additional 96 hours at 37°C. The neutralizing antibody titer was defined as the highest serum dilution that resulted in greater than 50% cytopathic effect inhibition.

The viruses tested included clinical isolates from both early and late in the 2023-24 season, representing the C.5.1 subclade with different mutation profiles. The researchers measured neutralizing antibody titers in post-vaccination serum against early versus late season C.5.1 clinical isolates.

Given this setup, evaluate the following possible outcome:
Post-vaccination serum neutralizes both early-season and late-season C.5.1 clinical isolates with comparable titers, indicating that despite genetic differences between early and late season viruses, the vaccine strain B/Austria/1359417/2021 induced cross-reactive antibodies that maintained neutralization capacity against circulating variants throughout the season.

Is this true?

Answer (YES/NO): YES